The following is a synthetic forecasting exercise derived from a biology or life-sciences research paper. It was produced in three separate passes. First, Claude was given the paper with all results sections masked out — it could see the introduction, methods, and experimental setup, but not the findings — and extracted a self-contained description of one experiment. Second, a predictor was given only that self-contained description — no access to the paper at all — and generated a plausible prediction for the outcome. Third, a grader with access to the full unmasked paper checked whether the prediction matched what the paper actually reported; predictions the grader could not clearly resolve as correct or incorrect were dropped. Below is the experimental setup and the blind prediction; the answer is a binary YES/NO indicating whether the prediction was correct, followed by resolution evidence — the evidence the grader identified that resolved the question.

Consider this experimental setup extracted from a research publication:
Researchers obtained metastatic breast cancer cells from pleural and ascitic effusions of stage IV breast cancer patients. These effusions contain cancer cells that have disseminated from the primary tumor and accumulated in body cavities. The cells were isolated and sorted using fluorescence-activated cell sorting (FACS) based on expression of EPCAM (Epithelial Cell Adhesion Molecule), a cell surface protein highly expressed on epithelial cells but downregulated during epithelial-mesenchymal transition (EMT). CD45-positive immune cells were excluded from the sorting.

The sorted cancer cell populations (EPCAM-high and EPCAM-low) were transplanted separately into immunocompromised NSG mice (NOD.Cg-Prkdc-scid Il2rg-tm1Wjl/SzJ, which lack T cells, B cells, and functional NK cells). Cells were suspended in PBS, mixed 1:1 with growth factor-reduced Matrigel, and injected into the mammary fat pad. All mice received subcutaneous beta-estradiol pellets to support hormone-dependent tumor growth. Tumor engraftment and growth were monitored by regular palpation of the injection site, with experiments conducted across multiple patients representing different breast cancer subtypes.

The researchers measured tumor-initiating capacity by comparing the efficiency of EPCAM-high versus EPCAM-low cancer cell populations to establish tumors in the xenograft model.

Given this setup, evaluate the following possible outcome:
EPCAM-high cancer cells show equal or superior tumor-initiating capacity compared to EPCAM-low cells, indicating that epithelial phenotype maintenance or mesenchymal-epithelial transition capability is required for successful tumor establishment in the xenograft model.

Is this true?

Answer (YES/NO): YES